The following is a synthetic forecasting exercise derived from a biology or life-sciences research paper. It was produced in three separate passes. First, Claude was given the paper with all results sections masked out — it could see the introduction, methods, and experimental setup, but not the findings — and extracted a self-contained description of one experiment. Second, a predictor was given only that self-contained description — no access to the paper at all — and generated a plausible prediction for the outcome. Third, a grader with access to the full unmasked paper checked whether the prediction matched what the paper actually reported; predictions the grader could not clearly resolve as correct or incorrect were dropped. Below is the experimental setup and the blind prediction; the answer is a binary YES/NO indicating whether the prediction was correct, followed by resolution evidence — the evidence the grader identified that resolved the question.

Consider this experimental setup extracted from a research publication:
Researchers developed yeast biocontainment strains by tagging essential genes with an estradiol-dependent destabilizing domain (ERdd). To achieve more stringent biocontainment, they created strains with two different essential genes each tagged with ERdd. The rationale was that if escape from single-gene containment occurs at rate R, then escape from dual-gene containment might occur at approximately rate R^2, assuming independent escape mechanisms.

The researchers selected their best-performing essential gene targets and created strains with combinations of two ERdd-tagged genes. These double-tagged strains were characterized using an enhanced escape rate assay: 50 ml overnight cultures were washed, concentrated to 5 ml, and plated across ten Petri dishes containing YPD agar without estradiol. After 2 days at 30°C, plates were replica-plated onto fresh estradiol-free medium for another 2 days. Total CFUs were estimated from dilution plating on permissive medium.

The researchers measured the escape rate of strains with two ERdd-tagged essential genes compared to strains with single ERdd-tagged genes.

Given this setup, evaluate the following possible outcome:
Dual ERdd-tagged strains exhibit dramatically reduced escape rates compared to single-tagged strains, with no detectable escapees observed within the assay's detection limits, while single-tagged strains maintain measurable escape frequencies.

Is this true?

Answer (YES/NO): NO